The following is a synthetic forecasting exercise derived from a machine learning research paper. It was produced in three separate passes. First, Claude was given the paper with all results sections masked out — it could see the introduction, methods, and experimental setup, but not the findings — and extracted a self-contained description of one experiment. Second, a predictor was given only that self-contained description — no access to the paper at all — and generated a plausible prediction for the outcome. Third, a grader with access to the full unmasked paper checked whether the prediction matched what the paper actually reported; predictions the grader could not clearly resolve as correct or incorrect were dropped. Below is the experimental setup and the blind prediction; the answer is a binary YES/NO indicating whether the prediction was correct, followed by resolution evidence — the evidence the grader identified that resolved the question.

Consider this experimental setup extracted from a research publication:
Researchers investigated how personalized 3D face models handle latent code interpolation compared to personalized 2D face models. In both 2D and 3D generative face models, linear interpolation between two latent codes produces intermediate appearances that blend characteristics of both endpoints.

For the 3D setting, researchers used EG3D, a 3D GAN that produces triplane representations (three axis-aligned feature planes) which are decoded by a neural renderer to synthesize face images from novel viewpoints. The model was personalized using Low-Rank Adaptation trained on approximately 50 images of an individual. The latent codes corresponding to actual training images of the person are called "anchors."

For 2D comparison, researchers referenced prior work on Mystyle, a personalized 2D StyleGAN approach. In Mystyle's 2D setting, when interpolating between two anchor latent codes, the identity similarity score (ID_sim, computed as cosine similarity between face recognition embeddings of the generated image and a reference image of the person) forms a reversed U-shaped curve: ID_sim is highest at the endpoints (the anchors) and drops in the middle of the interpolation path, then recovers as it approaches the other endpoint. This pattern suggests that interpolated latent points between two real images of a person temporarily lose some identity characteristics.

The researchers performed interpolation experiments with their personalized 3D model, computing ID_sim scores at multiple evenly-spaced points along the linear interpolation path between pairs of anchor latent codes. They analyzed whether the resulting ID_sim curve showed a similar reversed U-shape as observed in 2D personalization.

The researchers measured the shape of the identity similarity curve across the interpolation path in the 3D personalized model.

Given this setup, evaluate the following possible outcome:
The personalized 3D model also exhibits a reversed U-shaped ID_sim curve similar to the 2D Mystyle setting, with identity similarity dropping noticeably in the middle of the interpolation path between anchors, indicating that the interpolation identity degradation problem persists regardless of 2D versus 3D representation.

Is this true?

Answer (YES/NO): NO